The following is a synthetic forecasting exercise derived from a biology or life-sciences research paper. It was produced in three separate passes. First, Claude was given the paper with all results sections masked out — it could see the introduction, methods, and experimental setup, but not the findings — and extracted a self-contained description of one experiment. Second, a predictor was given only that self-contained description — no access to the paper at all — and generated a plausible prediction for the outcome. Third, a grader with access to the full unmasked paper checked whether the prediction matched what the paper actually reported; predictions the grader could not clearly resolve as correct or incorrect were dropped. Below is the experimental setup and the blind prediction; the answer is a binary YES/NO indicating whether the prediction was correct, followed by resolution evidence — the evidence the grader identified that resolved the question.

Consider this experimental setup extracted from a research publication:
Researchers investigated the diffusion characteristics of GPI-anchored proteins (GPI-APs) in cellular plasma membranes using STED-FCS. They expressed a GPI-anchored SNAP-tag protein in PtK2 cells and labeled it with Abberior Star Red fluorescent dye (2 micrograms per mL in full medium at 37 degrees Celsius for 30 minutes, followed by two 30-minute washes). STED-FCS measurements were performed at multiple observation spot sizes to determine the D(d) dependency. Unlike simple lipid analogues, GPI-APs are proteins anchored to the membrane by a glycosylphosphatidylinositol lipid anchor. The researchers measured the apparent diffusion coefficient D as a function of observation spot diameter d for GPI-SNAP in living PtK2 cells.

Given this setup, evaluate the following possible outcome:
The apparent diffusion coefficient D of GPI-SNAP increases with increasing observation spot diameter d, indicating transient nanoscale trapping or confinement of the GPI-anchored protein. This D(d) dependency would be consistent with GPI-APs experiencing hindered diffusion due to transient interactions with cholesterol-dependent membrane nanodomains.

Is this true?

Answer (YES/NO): NO